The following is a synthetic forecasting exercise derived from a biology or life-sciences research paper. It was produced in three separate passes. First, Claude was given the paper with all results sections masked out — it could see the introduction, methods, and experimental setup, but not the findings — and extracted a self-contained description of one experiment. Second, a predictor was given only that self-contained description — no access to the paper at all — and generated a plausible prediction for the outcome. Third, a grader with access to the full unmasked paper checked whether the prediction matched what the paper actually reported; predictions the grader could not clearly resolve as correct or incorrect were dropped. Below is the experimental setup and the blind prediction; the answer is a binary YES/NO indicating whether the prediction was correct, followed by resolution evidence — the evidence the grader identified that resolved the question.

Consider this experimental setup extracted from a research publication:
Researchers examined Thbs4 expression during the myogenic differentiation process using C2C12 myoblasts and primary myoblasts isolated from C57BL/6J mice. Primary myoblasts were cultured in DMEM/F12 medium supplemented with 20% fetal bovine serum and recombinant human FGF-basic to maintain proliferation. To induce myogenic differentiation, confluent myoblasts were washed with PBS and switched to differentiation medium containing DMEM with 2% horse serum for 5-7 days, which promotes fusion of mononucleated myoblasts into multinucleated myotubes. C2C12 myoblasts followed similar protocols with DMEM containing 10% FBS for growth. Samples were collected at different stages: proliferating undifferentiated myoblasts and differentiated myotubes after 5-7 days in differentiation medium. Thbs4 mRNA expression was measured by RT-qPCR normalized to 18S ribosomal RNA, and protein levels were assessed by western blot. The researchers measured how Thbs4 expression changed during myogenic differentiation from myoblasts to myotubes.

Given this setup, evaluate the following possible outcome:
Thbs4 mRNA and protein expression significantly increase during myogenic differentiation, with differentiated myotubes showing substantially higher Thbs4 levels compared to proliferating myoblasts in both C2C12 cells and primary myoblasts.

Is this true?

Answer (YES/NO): YES